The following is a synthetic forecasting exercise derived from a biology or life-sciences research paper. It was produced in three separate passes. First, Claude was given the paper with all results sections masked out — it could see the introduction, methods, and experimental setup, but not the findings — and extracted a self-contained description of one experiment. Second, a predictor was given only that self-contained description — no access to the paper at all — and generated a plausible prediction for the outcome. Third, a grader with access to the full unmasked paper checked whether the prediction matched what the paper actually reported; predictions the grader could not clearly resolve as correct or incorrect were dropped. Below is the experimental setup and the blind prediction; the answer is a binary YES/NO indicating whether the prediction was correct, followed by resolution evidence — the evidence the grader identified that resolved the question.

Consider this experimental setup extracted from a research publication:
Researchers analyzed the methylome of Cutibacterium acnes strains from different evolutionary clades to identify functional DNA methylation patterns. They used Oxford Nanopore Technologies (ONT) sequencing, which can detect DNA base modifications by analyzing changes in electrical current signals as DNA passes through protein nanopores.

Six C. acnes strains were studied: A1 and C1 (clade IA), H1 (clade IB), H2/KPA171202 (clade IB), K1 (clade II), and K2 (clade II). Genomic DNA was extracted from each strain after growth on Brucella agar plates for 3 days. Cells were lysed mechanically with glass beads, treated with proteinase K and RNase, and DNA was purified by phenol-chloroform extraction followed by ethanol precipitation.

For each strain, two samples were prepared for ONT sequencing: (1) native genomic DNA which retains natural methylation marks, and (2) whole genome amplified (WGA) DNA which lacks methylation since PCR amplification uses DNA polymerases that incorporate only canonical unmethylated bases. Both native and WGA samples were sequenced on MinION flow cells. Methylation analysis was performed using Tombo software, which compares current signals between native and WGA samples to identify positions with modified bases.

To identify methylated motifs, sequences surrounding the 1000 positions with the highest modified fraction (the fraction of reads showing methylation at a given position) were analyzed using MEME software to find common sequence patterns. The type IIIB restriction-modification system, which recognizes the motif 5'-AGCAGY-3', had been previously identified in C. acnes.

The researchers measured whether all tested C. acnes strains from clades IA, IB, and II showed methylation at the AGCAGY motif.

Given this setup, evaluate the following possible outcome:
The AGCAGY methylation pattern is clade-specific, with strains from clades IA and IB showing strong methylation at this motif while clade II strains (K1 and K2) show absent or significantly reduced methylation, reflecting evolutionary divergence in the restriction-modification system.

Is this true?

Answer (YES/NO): NO